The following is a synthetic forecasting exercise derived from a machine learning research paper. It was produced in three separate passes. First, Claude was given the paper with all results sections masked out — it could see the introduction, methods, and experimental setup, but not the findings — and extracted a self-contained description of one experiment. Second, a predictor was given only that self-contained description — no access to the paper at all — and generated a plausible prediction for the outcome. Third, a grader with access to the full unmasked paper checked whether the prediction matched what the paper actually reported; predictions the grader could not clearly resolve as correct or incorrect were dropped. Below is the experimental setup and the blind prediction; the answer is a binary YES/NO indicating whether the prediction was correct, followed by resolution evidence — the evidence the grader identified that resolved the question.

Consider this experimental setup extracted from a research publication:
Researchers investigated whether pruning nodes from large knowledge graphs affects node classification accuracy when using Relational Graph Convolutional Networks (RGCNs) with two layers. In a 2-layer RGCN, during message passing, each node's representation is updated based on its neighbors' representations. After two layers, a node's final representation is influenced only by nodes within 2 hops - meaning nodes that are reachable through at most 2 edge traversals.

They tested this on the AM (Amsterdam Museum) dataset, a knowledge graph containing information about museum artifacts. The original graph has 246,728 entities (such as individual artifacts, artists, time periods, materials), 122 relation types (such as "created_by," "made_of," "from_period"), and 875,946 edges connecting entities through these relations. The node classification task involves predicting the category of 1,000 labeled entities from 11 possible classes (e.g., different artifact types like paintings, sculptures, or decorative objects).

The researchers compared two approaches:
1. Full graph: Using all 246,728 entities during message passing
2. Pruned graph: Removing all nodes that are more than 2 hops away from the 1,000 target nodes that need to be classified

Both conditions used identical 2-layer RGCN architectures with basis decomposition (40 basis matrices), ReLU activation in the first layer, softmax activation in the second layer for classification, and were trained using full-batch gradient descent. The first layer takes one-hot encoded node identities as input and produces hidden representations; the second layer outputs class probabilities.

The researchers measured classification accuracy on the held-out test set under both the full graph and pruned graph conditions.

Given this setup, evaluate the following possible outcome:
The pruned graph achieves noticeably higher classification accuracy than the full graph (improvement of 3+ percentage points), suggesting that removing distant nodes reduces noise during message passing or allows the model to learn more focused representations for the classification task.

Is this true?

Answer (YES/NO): NO